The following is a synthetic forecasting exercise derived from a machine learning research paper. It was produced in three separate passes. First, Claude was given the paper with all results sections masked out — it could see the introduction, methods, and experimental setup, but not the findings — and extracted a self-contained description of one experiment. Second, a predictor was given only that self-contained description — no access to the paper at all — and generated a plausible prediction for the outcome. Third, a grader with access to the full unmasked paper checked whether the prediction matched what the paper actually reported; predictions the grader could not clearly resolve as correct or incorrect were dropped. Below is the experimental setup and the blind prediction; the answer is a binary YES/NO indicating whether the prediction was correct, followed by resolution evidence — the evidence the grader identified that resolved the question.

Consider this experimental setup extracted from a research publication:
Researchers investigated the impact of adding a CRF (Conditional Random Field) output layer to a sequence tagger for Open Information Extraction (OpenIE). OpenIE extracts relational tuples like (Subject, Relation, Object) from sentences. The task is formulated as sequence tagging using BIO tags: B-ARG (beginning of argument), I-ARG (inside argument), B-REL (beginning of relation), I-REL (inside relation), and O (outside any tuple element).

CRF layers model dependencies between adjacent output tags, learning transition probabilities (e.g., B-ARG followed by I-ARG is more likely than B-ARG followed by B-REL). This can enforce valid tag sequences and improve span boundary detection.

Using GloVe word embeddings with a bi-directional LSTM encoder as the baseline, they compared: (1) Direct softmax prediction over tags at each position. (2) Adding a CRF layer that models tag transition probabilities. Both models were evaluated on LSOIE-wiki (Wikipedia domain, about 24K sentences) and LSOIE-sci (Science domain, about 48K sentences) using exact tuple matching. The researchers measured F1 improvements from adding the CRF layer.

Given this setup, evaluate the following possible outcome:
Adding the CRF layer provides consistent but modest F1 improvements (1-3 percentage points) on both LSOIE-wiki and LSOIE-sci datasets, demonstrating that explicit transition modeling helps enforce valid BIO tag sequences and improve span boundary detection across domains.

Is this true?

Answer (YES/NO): NO